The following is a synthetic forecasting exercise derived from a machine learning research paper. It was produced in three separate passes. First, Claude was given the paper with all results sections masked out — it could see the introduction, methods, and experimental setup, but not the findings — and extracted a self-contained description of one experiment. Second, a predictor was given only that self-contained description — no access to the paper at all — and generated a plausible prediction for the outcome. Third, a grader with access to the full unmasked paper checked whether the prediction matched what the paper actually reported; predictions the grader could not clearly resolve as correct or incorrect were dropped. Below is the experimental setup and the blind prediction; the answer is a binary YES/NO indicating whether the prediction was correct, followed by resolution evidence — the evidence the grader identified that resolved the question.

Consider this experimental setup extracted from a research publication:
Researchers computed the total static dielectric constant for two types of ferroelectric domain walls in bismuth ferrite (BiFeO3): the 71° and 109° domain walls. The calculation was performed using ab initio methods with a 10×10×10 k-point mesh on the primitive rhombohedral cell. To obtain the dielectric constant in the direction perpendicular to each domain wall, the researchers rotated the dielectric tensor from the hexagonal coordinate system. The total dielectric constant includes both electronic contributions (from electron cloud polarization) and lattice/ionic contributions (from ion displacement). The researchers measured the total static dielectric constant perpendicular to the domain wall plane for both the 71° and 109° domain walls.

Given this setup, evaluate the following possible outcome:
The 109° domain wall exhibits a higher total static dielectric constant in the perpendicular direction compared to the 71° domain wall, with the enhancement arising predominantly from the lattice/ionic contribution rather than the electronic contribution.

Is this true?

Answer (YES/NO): YES